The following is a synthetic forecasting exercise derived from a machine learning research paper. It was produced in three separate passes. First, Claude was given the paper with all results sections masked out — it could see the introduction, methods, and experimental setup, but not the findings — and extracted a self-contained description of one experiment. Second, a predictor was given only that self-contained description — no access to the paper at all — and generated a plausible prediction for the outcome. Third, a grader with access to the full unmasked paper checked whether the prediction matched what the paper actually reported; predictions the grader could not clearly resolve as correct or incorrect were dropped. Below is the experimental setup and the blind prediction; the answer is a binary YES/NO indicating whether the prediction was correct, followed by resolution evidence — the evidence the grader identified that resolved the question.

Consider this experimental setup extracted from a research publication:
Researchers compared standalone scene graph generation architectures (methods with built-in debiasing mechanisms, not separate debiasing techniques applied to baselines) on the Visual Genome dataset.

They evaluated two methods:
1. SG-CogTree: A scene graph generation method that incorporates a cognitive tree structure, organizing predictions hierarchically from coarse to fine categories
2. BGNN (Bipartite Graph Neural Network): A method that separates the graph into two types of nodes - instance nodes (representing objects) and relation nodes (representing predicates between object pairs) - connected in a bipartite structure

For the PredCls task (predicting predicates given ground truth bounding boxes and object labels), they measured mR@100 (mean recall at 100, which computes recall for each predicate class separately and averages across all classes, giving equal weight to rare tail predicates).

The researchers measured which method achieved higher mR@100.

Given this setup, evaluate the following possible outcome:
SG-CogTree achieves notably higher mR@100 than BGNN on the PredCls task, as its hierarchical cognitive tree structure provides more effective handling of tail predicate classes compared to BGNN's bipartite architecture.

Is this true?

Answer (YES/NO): NO